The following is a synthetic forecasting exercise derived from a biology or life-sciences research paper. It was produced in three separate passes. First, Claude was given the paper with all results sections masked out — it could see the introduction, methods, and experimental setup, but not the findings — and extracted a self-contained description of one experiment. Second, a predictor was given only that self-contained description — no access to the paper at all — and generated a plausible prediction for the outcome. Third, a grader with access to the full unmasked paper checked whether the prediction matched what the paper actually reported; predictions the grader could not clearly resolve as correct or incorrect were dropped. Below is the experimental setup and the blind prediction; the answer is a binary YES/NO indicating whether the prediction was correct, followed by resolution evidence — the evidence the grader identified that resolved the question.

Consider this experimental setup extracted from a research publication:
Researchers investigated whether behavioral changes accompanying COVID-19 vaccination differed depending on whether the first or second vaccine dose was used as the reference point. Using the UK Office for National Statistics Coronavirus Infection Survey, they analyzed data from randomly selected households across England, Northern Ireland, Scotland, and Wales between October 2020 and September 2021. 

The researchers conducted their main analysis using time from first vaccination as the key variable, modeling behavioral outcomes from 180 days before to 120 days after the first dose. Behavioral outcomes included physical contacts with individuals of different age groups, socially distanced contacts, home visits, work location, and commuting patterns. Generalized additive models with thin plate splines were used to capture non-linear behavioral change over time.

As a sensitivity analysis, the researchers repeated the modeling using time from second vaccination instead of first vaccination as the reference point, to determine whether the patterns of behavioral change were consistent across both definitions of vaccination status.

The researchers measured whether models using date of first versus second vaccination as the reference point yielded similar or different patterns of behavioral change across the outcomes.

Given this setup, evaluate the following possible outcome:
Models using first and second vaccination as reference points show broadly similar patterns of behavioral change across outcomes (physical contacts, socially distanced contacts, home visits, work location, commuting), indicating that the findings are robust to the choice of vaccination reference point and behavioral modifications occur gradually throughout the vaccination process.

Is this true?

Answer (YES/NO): YES